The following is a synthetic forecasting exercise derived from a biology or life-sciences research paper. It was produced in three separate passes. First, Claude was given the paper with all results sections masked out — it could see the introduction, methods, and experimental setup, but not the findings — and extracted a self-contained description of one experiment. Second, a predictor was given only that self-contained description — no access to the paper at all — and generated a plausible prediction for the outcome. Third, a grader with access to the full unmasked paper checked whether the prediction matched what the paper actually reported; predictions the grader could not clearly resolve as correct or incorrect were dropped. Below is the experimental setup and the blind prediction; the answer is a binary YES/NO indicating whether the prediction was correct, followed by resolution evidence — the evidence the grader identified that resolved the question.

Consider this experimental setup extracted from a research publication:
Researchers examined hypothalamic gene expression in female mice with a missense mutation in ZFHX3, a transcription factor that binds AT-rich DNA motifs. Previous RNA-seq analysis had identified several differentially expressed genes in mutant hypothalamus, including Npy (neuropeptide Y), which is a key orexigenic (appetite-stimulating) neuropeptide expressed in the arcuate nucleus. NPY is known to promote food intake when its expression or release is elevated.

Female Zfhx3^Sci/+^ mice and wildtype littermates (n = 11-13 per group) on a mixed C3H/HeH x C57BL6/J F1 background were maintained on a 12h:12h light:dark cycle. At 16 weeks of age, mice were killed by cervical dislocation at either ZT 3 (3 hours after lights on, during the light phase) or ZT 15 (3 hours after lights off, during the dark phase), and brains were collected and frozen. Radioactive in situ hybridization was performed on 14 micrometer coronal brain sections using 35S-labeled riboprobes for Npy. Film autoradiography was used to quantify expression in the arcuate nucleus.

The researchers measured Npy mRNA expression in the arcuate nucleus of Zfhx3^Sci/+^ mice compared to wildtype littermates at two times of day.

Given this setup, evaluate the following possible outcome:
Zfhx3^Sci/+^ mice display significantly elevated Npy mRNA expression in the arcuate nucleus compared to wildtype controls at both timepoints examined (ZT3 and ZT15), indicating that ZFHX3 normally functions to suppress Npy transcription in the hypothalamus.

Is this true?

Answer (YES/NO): NO